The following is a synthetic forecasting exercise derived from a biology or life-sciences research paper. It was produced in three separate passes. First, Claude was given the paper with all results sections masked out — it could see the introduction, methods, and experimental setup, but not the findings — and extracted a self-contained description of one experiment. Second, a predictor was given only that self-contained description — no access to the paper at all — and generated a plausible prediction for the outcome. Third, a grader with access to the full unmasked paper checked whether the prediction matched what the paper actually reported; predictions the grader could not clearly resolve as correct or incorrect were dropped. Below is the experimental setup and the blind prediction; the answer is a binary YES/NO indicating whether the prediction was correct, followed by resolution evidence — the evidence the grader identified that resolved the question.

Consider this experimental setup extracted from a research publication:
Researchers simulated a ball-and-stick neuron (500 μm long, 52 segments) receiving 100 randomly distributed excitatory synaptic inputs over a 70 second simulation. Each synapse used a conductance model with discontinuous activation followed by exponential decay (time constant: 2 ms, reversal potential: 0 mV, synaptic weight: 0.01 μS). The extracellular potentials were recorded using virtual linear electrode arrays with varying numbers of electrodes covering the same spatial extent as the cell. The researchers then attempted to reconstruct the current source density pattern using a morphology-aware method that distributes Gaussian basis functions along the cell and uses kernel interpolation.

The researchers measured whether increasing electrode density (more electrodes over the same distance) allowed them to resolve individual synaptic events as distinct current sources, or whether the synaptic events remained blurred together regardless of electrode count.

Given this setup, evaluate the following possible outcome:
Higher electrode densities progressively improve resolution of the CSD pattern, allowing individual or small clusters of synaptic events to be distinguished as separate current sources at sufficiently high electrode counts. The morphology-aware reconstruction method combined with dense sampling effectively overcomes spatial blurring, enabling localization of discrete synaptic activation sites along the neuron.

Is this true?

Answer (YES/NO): YES